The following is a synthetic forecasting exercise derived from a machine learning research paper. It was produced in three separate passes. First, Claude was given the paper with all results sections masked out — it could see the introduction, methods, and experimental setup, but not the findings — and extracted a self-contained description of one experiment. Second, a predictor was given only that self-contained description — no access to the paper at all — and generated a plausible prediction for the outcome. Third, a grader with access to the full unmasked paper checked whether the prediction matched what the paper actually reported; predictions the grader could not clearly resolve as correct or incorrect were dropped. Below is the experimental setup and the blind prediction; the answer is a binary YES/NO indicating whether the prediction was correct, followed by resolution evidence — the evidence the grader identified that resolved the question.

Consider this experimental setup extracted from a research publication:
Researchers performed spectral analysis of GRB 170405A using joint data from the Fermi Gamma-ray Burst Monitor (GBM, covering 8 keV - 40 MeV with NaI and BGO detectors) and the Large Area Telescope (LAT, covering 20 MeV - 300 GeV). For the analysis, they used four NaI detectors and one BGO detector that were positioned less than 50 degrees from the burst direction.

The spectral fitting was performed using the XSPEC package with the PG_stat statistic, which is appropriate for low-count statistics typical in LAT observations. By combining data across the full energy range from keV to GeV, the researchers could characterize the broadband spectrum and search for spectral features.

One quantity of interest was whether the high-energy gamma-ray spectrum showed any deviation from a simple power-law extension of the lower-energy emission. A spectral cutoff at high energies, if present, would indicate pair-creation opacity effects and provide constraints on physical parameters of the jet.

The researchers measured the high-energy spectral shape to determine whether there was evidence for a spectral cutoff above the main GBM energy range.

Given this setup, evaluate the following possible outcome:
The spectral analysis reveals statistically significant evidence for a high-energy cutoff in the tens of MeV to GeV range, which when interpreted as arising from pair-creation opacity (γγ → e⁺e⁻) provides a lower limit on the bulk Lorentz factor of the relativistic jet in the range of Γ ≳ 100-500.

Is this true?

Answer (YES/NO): YES